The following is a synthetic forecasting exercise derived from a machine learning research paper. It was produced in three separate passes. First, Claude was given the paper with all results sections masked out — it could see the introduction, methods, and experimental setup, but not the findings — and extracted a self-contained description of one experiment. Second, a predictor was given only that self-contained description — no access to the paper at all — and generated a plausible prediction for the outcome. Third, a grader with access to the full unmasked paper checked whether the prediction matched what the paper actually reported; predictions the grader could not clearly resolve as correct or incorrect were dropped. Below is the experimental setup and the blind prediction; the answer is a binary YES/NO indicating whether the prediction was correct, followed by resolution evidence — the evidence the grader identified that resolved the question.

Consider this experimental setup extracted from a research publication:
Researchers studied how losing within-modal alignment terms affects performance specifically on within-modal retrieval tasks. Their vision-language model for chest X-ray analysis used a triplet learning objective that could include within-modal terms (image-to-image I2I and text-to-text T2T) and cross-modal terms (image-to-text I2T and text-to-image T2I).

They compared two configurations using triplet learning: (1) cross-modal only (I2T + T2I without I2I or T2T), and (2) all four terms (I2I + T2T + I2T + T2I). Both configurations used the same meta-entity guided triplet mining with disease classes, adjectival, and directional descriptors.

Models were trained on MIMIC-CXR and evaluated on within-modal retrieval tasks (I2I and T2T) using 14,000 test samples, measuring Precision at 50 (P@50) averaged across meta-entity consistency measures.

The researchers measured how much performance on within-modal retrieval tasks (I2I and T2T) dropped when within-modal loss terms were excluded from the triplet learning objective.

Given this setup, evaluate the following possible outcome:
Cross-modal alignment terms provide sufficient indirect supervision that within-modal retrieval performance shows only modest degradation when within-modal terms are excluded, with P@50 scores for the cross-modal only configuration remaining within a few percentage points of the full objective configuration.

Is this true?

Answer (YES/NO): YES